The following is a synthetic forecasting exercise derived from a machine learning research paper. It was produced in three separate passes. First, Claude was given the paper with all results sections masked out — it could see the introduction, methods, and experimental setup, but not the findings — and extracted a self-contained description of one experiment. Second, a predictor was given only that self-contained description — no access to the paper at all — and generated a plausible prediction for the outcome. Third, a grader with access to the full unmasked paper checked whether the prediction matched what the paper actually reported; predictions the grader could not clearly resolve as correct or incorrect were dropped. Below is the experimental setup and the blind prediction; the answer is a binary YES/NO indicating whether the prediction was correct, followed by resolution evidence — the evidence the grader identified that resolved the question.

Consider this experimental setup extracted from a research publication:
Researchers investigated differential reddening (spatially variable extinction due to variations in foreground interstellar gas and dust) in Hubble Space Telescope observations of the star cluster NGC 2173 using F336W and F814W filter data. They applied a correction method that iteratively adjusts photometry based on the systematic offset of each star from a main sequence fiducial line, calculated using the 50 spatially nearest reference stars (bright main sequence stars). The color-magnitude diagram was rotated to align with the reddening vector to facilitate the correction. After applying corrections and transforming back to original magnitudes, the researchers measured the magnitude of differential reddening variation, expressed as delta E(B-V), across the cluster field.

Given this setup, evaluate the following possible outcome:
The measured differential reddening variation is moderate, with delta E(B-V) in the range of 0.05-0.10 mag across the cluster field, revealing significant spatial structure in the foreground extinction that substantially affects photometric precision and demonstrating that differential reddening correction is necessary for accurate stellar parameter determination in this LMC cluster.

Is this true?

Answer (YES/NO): NO